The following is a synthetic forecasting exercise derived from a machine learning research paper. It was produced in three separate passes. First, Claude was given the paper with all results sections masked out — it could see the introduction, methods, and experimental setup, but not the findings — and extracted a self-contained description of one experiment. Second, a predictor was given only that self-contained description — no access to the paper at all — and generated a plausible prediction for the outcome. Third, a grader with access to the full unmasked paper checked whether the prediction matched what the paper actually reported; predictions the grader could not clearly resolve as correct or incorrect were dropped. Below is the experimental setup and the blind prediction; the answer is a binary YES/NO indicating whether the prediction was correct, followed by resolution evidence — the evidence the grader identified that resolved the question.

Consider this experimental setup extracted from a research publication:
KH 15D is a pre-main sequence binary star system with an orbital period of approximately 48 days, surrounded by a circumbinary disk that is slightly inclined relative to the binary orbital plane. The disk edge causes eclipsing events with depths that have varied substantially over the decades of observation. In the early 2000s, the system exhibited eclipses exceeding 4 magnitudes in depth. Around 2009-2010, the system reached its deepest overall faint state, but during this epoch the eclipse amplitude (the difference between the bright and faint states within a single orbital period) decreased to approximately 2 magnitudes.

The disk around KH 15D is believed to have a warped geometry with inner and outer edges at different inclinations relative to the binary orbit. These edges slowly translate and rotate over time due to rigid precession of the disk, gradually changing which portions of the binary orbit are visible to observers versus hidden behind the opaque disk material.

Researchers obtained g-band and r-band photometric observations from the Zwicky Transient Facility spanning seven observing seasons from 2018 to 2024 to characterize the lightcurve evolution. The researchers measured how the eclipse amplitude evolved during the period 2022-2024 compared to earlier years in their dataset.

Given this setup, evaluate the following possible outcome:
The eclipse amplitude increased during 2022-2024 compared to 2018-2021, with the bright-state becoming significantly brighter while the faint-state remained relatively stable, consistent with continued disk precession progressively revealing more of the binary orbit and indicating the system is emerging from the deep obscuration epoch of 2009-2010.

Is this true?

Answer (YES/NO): NO